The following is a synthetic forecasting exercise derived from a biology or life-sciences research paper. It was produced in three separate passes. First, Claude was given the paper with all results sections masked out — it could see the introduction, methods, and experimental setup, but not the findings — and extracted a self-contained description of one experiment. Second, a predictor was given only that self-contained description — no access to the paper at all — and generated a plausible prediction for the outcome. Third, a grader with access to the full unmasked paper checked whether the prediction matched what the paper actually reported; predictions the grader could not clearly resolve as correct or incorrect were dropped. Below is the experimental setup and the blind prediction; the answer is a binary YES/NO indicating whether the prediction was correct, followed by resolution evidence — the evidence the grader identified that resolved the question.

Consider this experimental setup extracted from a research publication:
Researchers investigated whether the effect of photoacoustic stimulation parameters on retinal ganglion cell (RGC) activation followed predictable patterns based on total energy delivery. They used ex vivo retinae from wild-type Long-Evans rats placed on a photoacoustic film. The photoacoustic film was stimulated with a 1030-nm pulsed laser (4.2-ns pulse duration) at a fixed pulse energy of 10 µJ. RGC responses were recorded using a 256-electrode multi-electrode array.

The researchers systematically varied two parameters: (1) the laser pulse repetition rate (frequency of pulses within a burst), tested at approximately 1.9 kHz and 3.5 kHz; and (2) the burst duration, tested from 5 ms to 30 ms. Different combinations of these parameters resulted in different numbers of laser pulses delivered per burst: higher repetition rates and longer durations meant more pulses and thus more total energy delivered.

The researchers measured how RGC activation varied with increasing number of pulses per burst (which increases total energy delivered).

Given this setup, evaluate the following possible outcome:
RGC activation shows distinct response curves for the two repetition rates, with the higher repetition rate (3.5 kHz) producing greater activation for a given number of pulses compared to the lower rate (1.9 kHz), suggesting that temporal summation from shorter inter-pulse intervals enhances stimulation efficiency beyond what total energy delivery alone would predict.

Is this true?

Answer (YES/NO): NO